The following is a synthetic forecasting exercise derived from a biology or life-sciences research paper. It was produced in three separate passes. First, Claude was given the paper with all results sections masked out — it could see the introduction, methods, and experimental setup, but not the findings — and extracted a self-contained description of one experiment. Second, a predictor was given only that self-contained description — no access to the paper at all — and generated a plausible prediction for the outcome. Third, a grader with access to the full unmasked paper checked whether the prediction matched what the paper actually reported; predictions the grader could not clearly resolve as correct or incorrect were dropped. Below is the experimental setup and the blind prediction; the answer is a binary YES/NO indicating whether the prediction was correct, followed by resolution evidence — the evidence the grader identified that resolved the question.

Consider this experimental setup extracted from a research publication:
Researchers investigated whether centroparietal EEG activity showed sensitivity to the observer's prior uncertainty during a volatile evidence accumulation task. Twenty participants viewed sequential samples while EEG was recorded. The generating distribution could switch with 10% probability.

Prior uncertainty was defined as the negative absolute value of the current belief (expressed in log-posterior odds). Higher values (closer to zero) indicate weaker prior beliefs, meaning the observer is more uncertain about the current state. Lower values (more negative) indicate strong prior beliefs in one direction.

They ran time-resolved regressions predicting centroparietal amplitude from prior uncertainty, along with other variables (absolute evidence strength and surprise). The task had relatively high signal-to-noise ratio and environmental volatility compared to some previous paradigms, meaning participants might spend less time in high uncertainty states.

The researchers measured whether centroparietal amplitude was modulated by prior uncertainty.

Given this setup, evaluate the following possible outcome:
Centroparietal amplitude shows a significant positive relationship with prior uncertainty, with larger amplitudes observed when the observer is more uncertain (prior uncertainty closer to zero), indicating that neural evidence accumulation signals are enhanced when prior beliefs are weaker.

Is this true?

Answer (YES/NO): NO